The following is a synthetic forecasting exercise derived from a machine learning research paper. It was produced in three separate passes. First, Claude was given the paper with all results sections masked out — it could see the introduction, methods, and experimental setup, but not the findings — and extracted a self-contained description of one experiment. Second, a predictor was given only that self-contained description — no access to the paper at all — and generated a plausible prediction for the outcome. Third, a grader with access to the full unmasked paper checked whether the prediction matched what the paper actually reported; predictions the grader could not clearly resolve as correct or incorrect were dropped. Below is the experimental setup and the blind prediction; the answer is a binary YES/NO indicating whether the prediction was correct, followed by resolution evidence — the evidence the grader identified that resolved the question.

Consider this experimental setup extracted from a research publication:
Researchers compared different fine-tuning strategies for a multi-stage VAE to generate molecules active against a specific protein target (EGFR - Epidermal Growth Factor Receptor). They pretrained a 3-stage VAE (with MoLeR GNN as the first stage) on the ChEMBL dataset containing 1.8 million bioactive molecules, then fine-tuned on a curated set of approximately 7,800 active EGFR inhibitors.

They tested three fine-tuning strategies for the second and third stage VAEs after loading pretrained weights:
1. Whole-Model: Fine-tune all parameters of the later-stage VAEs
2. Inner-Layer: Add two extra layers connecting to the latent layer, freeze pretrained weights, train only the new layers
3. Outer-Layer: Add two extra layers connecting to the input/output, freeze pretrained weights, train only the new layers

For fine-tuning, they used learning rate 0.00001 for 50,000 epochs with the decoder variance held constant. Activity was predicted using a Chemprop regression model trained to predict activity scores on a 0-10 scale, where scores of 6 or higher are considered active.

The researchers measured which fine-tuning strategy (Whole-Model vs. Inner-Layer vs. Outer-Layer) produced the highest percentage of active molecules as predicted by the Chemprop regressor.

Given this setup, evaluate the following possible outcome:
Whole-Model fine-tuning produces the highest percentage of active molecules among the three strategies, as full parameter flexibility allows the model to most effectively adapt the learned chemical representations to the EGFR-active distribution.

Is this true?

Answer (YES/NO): NO